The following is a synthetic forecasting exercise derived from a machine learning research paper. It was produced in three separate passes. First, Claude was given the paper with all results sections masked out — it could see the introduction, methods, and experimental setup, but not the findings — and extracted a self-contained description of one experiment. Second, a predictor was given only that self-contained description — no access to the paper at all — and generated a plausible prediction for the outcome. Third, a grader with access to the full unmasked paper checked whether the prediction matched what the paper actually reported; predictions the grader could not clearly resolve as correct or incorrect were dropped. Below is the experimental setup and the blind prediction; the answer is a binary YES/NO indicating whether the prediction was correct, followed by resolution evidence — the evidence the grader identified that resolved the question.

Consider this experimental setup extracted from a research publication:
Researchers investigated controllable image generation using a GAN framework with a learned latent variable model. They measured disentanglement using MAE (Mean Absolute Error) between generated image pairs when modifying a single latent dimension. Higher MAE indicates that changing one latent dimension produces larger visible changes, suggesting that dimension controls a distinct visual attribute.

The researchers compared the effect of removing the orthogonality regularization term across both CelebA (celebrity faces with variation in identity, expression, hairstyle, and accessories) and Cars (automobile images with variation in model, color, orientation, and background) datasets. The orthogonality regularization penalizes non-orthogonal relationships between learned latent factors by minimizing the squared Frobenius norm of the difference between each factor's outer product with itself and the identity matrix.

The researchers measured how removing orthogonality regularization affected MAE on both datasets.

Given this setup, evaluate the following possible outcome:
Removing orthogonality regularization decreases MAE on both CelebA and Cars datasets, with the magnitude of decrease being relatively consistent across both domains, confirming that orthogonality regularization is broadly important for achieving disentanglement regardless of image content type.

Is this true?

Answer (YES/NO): NO